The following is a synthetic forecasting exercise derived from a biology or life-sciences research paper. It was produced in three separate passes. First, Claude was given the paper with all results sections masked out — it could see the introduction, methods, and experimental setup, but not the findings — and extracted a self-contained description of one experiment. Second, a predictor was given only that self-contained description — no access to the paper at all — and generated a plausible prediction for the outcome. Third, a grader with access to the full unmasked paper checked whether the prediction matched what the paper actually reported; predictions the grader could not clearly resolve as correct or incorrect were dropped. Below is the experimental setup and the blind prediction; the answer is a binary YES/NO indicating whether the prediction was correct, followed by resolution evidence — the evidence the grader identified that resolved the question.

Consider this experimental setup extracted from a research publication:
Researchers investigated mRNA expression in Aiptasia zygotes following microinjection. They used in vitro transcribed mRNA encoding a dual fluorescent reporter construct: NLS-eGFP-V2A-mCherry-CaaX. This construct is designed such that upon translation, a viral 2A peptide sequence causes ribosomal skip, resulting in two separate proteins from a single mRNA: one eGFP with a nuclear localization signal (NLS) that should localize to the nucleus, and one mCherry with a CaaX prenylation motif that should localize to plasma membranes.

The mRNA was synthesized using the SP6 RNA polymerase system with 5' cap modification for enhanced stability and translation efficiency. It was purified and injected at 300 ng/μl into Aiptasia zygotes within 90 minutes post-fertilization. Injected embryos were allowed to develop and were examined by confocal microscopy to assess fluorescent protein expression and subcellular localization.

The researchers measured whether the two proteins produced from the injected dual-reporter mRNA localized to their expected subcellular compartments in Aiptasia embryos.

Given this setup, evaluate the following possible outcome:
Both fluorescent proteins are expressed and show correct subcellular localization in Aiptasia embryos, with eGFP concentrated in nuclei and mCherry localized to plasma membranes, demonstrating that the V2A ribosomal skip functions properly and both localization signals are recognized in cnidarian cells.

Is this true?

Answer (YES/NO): YES